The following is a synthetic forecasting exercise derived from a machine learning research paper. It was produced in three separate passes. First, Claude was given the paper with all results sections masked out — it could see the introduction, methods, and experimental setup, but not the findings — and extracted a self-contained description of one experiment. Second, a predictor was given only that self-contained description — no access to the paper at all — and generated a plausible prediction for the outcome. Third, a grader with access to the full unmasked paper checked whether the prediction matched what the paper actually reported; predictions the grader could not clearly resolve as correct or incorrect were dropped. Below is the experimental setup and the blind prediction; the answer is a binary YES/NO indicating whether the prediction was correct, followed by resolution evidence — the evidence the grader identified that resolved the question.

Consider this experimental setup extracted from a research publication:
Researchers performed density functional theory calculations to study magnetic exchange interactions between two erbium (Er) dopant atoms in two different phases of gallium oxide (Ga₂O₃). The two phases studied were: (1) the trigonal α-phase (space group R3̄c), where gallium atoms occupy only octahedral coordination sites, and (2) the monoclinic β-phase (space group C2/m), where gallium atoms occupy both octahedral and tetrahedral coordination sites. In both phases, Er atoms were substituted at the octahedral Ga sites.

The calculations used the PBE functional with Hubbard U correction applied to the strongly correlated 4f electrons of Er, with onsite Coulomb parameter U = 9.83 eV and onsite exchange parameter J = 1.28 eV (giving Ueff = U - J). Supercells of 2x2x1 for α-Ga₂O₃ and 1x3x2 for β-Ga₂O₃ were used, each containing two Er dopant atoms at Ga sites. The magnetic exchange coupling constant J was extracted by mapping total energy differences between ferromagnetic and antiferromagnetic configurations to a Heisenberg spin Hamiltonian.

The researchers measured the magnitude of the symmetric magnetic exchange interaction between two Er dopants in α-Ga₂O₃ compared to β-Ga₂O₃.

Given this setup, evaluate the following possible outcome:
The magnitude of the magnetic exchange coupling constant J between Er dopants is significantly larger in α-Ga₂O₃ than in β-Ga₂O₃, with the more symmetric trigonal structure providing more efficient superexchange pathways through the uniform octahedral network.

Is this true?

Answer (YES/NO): YES